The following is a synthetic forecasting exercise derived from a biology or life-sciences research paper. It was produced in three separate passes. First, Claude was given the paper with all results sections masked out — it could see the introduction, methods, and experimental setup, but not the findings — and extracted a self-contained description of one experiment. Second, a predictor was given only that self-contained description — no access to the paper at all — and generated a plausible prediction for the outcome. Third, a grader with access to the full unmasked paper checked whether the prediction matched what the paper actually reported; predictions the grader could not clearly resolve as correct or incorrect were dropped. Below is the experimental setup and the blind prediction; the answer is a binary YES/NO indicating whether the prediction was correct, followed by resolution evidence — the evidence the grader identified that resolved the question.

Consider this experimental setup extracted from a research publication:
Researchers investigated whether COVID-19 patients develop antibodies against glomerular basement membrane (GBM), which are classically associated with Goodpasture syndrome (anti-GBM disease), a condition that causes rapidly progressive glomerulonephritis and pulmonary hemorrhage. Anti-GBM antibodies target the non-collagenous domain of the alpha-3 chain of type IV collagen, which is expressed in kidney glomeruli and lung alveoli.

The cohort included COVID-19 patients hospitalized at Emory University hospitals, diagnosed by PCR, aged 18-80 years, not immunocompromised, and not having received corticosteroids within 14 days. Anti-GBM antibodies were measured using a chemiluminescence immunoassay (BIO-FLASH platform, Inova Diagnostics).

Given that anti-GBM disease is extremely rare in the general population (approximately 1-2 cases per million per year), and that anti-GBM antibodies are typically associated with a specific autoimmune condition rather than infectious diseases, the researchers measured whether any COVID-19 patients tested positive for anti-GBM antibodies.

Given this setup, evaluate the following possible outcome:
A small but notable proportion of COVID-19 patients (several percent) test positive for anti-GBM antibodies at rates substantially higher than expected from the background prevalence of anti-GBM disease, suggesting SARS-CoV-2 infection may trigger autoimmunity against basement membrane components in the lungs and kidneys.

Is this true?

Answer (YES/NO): YES